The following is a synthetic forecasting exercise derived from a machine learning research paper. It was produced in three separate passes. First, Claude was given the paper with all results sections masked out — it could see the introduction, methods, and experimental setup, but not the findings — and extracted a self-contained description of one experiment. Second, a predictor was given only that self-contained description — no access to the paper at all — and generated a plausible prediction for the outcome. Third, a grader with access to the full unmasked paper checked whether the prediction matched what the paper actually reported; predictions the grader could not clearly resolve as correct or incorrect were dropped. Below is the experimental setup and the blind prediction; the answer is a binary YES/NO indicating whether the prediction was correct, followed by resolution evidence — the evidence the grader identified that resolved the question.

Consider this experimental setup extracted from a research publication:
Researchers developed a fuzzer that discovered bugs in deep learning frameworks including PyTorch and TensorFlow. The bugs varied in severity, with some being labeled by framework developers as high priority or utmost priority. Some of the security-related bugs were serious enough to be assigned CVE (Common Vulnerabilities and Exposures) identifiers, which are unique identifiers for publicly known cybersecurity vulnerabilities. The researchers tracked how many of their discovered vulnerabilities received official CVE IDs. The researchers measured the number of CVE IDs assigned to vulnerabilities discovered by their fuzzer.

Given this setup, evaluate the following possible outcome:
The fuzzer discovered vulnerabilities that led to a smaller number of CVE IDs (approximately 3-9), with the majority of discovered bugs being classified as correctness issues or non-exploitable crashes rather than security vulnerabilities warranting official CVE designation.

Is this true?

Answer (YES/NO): YES